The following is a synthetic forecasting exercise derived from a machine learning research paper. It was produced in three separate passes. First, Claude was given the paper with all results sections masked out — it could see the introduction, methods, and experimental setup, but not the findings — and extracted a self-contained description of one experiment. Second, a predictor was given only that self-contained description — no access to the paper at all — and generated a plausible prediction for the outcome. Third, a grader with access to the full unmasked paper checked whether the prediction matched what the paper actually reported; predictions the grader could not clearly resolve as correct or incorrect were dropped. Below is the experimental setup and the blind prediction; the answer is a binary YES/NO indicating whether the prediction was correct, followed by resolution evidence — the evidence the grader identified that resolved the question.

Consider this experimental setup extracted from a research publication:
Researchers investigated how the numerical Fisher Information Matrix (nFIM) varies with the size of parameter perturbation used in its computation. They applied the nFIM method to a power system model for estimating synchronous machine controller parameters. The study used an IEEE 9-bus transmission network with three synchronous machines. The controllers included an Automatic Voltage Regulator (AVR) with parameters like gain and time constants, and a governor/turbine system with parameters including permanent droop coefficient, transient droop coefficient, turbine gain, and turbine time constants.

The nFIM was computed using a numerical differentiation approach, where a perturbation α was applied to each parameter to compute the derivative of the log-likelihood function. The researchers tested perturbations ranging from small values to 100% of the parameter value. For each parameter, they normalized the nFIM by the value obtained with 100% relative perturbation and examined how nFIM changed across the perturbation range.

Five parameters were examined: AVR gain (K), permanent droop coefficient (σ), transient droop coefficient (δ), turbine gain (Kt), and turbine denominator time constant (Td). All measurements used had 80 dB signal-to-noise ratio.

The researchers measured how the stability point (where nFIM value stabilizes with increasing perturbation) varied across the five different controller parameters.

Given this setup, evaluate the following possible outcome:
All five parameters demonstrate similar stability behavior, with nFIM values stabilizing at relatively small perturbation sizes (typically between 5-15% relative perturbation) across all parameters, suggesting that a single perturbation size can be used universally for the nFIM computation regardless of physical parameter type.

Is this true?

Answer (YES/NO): NO